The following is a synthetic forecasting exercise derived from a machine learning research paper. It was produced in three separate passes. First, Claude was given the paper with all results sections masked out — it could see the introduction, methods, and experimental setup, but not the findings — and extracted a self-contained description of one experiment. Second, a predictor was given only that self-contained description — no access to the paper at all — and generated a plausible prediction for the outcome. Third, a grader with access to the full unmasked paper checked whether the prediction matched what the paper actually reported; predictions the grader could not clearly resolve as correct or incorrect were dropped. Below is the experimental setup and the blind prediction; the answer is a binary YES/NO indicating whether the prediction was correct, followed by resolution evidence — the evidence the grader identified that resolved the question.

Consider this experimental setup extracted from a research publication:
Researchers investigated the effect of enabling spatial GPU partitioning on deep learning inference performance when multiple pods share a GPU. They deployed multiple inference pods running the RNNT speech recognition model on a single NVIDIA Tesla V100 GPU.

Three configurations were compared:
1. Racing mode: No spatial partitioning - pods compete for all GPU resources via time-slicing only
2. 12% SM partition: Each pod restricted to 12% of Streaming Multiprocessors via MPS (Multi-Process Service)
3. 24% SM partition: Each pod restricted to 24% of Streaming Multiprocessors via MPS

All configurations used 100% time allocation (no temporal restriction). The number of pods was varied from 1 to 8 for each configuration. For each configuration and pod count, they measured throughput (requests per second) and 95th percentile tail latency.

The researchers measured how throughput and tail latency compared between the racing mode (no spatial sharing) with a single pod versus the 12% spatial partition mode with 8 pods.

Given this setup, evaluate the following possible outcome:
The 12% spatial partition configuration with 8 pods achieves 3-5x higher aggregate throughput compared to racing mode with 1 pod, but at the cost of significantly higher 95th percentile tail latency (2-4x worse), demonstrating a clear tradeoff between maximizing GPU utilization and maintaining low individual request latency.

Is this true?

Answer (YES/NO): NO